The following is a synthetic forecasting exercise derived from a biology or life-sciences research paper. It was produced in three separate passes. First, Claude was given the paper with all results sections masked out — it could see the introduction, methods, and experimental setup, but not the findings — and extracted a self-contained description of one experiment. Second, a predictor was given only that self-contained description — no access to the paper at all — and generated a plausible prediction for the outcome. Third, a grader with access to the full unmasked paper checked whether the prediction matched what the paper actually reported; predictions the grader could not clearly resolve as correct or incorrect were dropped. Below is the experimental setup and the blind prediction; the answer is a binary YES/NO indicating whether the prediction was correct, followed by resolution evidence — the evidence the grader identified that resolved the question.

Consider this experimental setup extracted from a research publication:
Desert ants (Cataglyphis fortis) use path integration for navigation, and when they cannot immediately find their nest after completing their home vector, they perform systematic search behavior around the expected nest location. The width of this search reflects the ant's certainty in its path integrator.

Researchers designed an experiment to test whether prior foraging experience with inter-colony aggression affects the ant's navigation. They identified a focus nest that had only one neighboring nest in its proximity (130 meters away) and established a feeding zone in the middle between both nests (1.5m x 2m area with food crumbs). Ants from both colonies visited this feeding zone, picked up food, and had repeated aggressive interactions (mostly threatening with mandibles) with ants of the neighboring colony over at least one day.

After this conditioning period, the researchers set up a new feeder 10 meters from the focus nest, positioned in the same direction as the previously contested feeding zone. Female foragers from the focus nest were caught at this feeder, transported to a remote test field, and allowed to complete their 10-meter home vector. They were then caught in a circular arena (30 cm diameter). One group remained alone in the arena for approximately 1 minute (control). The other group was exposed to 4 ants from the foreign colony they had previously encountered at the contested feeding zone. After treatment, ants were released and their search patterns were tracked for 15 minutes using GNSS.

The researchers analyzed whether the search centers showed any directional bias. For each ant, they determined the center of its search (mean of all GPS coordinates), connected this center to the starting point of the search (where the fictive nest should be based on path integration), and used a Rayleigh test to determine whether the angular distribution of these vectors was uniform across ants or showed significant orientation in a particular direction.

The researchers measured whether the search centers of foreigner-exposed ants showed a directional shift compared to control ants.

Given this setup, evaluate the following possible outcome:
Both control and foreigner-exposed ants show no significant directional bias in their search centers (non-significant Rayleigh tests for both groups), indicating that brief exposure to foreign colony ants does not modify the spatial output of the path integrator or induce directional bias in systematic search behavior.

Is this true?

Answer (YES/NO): NO